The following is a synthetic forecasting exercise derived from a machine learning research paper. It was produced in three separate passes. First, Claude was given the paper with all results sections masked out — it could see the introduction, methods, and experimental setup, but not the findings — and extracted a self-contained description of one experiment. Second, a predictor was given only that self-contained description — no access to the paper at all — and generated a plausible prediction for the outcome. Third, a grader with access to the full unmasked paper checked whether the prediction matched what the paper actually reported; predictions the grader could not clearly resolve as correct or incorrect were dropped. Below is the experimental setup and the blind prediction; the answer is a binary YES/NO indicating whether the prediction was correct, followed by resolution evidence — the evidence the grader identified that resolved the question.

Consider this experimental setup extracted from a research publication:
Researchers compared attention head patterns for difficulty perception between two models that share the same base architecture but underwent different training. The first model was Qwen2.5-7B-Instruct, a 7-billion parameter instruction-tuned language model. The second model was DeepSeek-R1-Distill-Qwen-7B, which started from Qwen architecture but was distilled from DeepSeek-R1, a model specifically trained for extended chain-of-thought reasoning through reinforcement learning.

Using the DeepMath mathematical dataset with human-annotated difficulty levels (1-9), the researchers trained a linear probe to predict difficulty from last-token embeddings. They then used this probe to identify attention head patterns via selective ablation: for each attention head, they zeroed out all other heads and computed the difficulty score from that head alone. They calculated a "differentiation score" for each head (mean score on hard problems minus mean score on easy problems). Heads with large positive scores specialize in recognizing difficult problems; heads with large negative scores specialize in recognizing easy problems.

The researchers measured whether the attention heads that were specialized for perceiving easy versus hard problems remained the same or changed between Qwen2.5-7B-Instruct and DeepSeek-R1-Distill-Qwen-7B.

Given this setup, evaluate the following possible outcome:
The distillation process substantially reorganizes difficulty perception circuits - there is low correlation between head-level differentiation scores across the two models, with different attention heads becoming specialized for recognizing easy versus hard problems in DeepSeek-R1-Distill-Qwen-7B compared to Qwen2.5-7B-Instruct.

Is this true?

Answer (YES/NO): NO